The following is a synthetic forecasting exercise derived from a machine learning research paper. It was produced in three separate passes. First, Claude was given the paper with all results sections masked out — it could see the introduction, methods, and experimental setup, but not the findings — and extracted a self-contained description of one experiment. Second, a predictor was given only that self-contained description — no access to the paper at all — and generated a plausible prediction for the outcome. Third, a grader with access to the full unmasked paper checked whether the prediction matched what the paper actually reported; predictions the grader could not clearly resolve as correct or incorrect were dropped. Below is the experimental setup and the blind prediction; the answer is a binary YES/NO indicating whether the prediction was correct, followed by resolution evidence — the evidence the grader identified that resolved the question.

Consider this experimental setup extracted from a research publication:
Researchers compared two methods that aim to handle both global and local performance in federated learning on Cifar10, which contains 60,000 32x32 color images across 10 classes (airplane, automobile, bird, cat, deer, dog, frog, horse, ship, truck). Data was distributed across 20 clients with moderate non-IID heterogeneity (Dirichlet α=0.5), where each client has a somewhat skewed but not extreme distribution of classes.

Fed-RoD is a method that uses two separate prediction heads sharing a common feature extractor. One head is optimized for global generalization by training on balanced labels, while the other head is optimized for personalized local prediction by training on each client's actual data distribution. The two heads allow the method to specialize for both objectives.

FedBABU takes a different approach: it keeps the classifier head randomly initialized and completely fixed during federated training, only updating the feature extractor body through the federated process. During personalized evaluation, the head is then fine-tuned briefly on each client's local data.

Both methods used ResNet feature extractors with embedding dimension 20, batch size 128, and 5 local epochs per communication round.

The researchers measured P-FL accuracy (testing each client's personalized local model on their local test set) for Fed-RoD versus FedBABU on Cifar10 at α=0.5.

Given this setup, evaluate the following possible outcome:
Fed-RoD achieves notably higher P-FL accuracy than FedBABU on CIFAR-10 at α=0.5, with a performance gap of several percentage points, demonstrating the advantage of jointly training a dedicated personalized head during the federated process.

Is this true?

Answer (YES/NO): YES